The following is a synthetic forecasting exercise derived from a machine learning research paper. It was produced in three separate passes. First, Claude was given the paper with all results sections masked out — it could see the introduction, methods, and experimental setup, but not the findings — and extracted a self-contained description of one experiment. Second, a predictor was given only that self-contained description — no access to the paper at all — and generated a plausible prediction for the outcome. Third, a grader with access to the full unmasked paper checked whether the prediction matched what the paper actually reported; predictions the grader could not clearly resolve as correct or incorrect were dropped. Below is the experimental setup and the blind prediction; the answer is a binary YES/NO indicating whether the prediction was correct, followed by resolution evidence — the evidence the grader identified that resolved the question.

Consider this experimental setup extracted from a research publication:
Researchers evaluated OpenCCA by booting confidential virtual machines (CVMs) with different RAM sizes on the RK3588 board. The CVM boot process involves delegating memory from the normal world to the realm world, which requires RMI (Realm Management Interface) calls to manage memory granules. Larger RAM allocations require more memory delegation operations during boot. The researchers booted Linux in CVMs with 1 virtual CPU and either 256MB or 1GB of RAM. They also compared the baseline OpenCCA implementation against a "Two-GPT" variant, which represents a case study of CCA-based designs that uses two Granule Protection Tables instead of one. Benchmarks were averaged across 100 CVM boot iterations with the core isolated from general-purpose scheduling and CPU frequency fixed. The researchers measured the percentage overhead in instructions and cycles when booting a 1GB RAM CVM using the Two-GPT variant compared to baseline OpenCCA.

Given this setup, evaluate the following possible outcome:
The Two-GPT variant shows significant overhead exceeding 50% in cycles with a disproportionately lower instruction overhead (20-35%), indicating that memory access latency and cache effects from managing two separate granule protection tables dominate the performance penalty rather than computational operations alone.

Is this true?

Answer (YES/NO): NO